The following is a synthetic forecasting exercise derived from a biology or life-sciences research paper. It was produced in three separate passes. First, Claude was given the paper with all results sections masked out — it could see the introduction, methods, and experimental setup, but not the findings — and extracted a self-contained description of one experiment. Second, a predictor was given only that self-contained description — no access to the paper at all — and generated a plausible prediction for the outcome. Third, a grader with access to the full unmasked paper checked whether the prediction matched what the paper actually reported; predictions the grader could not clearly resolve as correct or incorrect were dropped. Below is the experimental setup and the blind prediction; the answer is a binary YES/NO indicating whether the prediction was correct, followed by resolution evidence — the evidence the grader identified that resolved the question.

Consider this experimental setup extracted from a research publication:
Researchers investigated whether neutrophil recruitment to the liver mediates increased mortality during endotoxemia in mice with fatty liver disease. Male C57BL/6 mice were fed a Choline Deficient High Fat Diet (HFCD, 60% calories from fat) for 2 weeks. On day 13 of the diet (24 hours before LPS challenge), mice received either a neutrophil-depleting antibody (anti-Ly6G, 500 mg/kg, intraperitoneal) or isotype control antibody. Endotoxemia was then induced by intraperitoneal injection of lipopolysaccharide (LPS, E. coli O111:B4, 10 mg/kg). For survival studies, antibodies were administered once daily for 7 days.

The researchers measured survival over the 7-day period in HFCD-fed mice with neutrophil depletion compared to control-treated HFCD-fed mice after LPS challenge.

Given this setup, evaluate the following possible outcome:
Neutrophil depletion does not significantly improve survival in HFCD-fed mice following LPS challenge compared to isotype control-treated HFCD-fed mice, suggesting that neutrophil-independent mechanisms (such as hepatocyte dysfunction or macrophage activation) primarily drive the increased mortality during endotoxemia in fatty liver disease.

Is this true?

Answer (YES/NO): NO